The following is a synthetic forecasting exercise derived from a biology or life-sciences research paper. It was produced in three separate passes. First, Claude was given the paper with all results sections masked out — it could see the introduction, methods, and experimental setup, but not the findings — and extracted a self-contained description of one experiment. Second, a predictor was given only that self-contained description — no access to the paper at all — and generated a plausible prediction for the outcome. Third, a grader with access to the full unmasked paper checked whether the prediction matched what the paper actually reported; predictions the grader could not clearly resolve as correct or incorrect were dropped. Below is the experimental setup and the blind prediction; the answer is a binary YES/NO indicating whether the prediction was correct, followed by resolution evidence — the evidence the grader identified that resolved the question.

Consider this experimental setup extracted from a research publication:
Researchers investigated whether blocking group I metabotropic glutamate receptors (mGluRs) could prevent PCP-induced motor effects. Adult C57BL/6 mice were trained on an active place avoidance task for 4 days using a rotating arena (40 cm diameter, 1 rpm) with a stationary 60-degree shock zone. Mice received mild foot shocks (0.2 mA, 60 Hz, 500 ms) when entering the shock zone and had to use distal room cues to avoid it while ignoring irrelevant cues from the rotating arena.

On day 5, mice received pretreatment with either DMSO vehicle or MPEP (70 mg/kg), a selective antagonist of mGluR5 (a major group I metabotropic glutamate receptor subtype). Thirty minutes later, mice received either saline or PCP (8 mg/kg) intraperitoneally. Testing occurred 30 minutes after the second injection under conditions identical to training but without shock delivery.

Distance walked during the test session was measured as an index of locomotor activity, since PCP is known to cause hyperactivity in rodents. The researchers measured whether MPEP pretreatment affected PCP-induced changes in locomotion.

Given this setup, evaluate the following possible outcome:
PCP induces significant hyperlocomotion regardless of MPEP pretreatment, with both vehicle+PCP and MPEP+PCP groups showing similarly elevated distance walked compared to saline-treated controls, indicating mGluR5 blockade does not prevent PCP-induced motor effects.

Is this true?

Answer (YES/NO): NO